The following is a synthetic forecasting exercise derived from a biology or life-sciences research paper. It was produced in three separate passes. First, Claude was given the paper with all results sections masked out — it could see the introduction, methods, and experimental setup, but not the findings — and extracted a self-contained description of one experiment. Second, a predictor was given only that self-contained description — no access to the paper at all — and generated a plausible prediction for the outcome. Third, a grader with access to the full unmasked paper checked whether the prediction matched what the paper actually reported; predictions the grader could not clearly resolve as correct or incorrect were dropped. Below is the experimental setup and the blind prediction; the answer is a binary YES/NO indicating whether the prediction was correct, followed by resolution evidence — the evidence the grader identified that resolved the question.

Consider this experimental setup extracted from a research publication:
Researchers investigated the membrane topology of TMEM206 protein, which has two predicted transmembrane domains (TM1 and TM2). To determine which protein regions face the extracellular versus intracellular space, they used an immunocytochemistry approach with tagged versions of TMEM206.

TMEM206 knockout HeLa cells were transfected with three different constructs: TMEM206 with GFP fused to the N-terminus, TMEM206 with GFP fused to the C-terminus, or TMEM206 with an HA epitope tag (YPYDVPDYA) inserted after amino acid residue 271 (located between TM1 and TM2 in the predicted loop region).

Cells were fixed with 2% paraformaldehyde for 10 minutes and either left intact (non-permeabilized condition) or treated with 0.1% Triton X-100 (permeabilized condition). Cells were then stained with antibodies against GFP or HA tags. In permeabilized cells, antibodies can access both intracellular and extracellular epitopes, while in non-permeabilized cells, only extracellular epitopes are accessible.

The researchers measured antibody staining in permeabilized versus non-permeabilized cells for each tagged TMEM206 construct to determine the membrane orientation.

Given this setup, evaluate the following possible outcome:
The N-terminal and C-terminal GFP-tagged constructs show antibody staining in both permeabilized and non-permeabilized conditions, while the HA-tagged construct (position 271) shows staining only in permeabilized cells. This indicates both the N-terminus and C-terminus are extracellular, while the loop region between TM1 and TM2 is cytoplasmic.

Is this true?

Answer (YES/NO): NO